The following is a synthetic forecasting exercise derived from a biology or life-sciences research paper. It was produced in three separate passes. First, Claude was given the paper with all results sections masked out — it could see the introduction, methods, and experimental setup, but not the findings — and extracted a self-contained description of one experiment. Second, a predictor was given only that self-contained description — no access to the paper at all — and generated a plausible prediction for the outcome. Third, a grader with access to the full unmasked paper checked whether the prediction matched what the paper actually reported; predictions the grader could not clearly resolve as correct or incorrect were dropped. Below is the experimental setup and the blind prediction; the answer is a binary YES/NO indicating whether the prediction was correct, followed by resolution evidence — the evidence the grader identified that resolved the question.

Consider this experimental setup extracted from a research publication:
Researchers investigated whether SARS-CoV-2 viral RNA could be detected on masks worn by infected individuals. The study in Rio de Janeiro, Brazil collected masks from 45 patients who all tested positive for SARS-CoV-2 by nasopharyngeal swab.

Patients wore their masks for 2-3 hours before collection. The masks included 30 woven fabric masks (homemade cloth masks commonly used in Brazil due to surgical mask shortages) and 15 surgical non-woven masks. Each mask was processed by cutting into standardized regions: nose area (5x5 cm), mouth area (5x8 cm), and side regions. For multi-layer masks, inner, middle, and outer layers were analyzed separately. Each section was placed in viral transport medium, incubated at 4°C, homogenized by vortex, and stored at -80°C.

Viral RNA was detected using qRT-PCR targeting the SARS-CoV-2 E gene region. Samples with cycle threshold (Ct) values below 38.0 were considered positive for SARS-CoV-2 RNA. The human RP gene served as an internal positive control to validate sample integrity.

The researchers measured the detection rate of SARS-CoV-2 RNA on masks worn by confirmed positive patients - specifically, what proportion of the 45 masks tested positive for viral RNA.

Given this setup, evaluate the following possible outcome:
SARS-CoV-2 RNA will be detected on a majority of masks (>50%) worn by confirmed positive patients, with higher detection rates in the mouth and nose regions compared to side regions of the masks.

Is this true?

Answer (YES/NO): NO